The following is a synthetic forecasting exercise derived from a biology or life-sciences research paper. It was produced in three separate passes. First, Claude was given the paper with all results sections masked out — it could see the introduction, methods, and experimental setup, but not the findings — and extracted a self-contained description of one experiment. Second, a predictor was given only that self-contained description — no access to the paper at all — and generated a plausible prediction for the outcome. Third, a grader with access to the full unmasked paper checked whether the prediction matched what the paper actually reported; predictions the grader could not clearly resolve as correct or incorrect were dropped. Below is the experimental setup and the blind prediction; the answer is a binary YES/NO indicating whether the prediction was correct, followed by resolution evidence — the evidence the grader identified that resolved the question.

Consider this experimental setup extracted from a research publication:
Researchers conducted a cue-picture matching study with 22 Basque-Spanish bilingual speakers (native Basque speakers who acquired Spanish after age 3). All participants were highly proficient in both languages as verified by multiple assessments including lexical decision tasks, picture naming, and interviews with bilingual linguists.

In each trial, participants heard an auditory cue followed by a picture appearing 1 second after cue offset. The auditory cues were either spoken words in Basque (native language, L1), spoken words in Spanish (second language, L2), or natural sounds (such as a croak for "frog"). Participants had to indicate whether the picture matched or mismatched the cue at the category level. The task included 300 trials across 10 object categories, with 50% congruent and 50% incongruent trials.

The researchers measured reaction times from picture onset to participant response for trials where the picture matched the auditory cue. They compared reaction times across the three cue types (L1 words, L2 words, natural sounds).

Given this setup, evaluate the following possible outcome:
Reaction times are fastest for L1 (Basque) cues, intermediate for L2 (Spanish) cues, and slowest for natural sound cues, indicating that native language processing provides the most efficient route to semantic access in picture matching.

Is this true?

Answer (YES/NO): NO